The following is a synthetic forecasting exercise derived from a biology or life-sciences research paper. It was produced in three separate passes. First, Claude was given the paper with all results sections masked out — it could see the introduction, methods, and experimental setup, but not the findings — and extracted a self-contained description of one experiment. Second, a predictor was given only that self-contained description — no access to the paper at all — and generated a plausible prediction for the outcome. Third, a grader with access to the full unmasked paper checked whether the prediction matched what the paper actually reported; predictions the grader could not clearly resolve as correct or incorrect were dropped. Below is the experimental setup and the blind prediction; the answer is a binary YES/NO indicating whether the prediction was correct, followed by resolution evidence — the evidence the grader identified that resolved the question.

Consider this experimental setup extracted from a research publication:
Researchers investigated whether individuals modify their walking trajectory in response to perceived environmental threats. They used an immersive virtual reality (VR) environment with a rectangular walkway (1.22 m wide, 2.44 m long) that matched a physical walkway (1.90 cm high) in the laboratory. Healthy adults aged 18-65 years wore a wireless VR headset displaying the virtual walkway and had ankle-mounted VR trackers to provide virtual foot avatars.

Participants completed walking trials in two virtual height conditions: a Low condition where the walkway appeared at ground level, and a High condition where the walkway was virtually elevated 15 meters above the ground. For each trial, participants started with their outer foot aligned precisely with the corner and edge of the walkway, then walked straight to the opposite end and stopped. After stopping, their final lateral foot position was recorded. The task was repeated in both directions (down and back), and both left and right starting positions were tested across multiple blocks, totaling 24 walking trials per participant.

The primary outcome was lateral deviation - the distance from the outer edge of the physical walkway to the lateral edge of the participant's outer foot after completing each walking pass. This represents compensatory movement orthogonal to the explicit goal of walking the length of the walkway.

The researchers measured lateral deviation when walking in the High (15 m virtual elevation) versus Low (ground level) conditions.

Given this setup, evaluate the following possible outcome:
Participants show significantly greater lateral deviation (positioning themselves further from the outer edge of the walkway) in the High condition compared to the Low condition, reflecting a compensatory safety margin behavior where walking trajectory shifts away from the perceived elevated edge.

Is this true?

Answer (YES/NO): YES